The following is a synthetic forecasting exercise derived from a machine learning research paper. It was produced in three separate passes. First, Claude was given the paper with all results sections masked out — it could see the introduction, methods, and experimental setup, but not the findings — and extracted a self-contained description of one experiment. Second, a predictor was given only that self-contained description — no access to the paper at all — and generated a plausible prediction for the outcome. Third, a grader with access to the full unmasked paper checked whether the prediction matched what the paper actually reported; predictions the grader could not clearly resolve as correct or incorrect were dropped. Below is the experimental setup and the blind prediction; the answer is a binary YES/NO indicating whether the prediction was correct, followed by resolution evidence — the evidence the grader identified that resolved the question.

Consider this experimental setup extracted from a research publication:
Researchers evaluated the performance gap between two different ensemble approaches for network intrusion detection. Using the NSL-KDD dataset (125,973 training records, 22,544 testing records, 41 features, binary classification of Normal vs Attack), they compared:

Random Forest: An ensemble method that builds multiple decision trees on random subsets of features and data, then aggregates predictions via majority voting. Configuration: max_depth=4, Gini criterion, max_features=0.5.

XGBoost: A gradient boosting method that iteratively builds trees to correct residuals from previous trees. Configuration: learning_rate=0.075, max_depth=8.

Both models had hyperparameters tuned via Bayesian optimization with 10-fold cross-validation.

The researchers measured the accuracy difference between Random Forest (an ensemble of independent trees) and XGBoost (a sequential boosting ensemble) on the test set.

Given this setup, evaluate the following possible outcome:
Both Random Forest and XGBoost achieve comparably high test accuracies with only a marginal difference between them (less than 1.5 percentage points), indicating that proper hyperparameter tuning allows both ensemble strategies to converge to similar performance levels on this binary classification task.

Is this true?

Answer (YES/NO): NO